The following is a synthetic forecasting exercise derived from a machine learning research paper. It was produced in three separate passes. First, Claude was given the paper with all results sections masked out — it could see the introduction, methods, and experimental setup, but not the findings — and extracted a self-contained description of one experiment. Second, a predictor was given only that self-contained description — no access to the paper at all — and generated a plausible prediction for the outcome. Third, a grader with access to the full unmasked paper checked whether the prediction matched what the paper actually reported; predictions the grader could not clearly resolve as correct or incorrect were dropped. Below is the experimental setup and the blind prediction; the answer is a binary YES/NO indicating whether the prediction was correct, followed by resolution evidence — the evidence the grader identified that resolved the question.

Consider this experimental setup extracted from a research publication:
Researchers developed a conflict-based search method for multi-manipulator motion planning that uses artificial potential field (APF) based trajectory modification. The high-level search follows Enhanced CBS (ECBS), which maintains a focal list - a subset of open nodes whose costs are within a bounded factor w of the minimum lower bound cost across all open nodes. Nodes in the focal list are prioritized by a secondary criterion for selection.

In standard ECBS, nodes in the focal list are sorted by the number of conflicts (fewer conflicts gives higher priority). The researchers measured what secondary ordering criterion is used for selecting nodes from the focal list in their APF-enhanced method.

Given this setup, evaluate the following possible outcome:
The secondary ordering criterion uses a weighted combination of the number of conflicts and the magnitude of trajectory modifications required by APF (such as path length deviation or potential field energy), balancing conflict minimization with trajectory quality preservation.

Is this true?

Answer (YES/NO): NO